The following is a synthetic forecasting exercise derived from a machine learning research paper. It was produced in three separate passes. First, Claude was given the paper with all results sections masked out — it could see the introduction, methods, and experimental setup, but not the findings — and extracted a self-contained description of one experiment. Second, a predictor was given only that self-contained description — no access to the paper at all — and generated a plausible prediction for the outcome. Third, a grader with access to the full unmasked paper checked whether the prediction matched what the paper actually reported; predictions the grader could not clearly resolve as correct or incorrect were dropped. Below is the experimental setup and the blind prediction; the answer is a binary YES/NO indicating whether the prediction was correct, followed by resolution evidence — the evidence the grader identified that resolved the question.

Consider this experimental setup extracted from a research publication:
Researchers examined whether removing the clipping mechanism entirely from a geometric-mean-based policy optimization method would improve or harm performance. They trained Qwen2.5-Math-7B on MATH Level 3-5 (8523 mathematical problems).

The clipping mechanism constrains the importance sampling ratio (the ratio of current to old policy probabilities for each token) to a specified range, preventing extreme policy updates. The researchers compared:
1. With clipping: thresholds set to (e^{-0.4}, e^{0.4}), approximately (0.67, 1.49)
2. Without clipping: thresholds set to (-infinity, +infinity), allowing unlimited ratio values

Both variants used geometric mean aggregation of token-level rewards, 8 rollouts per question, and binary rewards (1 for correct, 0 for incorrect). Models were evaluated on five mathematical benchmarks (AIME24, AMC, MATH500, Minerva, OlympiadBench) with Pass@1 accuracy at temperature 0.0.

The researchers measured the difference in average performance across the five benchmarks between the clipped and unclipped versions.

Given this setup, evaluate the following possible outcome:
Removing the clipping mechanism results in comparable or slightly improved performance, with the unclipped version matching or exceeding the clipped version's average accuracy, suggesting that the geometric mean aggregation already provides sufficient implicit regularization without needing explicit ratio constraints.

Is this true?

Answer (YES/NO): NO